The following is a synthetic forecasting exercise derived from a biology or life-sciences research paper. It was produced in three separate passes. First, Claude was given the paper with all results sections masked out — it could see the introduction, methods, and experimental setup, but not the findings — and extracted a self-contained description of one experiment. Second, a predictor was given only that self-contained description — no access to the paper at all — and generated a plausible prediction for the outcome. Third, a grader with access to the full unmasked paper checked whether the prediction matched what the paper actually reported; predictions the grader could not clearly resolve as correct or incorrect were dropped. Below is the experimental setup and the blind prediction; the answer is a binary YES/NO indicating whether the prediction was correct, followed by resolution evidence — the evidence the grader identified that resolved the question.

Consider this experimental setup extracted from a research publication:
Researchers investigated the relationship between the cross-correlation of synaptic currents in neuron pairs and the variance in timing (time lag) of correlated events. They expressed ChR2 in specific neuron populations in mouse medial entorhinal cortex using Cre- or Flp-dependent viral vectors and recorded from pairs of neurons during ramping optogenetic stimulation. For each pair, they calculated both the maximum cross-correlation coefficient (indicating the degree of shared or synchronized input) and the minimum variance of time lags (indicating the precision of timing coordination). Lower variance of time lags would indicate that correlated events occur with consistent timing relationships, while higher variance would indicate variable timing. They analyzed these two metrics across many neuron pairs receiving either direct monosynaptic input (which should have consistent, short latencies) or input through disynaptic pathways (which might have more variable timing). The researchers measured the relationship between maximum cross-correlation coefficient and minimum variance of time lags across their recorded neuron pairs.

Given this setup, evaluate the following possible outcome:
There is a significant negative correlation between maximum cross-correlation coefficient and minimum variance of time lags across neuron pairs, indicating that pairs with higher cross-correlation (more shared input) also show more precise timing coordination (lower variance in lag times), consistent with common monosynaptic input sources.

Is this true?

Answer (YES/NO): YES